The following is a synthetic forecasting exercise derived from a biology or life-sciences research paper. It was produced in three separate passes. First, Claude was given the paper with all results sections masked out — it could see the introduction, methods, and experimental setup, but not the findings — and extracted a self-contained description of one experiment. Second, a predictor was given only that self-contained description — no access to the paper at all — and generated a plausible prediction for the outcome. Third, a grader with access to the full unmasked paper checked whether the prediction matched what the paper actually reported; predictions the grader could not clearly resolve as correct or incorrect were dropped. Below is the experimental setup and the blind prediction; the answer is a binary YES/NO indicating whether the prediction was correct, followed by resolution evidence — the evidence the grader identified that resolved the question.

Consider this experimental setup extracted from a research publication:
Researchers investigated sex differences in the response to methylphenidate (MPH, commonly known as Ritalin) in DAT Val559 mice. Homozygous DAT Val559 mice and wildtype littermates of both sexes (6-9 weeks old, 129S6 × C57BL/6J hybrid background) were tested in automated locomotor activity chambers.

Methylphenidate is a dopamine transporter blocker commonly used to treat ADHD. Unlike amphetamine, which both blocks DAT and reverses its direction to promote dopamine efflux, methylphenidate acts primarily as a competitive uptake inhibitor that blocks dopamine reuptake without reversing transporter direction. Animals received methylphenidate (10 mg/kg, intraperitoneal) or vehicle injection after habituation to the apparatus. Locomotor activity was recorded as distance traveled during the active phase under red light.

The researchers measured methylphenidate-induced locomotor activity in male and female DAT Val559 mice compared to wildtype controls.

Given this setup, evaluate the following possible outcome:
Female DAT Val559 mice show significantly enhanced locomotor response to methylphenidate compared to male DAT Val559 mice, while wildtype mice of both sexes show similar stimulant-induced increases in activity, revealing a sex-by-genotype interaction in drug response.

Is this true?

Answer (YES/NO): NO